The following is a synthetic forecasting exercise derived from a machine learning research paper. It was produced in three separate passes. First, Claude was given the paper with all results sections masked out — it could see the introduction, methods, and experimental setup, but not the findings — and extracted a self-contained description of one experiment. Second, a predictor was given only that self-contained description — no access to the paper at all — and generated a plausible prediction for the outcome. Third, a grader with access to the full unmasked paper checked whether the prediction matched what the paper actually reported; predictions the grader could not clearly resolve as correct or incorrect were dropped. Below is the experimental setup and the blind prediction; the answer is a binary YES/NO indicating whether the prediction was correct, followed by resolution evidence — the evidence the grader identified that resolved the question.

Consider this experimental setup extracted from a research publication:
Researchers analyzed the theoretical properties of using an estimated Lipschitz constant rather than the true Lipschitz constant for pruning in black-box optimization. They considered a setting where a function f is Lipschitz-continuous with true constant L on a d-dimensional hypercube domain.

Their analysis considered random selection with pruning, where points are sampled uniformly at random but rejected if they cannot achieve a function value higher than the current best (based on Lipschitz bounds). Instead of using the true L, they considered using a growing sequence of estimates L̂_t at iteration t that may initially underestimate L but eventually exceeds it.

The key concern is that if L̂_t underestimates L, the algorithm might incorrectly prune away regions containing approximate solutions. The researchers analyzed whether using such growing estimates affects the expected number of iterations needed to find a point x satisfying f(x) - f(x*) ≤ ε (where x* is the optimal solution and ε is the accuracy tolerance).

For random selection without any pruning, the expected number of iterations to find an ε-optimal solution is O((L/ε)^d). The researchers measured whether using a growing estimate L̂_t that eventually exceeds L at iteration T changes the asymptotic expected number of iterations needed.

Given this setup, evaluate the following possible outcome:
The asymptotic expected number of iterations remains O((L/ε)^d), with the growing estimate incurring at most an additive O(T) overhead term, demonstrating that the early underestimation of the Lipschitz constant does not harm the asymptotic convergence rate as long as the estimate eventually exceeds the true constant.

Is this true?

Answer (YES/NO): YES